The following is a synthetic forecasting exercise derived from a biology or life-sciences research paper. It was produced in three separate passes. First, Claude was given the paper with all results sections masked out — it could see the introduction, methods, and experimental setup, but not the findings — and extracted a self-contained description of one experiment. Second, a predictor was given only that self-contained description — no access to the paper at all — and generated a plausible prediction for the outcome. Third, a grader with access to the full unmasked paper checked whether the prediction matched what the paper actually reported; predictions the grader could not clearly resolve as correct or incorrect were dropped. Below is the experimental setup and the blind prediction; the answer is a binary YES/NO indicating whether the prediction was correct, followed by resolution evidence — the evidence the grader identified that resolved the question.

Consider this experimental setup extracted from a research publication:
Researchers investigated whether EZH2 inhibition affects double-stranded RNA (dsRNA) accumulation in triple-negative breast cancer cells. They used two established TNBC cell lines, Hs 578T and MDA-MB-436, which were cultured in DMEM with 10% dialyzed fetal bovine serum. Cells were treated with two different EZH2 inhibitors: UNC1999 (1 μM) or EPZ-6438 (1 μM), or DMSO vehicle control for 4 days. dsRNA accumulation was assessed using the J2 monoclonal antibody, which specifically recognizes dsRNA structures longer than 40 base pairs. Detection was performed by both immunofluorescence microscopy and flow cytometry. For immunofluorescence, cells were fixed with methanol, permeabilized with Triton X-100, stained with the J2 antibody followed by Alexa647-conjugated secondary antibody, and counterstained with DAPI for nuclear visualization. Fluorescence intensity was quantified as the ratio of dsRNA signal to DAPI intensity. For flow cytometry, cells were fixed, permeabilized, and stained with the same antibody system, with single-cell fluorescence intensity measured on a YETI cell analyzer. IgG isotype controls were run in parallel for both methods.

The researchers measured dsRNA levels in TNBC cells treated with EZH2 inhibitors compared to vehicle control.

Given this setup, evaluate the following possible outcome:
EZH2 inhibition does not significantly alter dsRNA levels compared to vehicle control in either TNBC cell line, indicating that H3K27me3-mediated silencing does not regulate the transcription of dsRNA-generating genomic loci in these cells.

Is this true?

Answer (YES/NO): NO